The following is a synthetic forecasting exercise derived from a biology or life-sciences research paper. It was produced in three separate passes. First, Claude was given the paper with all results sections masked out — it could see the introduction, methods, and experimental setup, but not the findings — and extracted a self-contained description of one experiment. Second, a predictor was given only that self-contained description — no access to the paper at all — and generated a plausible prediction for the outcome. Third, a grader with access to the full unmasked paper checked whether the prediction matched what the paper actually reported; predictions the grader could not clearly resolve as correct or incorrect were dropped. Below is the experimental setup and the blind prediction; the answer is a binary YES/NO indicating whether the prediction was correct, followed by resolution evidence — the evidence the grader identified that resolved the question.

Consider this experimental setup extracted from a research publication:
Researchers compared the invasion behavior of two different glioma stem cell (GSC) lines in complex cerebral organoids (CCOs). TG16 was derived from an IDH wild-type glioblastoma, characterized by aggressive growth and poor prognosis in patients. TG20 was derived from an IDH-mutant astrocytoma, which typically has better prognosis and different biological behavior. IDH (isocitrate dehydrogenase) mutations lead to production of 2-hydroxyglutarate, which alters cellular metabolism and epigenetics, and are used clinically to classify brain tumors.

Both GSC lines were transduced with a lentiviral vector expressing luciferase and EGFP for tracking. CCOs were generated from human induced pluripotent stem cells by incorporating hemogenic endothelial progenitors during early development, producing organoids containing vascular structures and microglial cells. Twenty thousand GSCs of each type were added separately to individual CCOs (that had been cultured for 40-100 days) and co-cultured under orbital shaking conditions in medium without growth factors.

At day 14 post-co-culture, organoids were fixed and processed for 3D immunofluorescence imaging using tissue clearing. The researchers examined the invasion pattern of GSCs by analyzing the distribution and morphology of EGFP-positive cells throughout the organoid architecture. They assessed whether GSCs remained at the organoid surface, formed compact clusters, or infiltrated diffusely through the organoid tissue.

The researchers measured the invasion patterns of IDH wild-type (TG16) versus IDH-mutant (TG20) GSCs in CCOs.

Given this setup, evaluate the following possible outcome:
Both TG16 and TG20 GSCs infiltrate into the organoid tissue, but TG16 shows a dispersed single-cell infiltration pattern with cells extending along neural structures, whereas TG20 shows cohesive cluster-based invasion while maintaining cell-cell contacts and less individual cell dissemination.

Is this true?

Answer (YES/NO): NO